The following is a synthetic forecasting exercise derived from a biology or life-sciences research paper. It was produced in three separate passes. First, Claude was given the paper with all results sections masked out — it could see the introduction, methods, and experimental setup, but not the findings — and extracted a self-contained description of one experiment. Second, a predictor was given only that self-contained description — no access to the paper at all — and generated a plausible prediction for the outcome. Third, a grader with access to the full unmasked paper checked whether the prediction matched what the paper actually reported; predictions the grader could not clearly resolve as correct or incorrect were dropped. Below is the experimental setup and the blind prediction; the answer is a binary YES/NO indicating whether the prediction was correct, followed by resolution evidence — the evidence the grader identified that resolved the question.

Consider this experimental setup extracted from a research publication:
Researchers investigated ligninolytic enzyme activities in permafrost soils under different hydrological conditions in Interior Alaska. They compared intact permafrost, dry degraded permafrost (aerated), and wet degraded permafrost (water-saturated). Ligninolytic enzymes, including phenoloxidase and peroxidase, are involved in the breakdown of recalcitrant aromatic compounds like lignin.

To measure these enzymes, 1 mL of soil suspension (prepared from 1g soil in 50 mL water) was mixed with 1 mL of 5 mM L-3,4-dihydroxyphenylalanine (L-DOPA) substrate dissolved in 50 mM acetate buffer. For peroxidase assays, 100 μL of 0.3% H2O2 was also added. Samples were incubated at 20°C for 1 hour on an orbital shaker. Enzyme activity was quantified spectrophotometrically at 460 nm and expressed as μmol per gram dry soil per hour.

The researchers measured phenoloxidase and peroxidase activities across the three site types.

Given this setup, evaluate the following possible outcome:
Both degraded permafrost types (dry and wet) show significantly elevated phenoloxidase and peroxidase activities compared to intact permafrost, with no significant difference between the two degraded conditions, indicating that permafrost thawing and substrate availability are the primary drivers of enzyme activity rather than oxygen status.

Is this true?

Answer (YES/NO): NO